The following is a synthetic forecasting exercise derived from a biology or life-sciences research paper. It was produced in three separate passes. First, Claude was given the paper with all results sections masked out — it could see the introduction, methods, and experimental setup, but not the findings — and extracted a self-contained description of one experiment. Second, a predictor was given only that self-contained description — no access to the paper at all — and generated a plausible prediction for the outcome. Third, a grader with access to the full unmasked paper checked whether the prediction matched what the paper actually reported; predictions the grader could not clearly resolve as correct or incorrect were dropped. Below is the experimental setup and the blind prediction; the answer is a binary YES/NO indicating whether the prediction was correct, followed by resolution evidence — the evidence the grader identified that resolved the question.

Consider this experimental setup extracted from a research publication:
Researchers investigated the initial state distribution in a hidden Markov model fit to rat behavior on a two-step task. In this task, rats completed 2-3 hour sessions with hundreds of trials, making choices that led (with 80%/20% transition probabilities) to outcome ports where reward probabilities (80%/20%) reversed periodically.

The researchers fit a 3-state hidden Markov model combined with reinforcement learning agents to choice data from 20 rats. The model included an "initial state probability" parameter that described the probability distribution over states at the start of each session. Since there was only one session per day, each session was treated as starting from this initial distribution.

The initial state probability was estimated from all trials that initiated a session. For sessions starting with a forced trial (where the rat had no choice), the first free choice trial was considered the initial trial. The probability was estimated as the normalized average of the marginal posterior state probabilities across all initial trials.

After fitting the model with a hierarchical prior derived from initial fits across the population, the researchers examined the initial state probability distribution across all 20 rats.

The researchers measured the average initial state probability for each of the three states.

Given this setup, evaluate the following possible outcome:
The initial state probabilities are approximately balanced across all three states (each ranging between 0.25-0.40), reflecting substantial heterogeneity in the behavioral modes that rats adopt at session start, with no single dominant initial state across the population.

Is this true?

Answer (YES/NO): NO